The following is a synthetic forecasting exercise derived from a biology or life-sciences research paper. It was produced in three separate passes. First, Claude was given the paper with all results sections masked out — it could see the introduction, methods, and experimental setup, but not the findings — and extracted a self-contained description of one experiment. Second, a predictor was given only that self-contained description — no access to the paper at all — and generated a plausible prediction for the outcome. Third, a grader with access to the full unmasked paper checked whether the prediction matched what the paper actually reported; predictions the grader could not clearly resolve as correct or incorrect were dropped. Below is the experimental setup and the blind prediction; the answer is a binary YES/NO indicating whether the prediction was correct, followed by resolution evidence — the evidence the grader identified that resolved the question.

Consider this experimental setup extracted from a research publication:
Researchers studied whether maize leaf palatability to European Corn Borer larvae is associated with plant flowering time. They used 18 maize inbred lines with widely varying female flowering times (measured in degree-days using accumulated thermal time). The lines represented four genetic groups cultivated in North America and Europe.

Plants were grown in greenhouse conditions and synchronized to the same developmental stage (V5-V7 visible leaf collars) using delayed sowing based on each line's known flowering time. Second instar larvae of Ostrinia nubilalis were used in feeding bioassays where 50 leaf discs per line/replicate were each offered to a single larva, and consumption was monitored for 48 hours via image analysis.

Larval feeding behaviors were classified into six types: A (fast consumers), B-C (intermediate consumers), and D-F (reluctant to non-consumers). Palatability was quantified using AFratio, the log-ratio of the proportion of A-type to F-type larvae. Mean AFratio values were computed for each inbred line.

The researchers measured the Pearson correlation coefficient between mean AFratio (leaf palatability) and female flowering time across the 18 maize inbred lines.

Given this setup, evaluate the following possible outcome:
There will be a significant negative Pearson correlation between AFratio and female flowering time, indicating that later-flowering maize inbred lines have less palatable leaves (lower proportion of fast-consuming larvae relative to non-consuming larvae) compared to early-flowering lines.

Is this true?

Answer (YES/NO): NO